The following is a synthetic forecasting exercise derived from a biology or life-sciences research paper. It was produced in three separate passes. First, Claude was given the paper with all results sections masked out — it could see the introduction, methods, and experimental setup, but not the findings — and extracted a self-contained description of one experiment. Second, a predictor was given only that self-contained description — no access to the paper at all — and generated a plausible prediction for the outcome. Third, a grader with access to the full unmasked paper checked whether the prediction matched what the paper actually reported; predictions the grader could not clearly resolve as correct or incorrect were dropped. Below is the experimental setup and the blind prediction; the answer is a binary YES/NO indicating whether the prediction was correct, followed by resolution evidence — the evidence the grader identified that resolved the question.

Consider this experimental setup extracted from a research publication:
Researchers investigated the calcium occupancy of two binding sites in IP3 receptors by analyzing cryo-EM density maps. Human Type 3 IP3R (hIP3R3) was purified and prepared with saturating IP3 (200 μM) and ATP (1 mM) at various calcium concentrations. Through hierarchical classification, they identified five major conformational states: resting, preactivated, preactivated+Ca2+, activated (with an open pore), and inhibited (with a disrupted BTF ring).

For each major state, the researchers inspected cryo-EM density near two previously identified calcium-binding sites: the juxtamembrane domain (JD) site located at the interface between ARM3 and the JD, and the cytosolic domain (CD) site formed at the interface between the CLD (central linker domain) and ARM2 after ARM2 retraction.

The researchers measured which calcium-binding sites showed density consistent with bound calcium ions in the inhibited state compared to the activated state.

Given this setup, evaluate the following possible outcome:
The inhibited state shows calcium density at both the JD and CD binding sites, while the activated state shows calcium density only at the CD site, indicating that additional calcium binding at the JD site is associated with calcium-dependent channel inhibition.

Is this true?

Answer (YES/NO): NO